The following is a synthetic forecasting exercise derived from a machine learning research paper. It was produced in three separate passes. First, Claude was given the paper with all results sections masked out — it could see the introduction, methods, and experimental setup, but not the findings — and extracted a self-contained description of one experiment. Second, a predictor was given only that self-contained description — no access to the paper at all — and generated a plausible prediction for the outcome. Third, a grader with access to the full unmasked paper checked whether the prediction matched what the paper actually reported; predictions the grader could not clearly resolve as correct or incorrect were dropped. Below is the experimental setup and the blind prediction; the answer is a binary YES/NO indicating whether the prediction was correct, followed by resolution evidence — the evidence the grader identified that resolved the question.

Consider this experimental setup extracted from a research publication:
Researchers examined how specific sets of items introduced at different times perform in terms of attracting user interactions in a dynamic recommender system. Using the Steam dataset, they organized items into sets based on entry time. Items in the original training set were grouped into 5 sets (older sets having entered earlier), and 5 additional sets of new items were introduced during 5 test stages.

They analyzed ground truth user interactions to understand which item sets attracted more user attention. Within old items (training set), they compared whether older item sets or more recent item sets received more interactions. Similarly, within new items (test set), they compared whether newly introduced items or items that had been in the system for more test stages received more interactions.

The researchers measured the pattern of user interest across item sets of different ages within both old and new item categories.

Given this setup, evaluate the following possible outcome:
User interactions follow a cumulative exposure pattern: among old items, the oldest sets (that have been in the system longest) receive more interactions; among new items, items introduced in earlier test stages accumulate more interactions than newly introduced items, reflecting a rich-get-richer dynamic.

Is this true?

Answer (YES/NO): NO